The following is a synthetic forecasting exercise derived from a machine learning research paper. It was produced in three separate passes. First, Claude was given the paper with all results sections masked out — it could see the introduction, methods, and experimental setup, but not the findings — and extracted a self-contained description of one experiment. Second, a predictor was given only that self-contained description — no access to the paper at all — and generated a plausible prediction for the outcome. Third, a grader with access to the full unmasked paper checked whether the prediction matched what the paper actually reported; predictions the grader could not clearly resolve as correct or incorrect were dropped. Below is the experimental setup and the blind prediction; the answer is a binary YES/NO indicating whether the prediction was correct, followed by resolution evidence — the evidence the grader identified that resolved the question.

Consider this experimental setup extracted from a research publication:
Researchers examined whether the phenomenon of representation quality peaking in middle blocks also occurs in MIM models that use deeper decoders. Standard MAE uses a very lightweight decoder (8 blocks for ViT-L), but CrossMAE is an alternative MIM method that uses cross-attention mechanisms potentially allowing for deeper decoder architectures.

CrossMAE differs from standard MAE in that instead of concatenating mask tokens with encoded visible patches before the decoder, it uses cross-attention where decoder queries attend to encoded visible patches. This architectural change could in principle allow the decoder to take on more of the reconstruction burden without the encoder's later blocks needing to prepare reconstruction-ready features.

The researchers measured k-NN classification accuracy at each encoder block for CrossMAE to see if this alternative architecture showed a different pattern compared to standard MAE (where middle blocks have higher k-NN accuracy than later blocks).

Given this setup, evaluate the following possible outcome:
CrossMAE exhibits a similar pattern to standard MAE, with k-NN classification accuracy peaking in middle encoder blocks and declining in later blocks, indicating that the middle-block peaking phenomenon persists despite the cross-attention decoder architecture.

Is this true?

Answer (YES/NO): YES